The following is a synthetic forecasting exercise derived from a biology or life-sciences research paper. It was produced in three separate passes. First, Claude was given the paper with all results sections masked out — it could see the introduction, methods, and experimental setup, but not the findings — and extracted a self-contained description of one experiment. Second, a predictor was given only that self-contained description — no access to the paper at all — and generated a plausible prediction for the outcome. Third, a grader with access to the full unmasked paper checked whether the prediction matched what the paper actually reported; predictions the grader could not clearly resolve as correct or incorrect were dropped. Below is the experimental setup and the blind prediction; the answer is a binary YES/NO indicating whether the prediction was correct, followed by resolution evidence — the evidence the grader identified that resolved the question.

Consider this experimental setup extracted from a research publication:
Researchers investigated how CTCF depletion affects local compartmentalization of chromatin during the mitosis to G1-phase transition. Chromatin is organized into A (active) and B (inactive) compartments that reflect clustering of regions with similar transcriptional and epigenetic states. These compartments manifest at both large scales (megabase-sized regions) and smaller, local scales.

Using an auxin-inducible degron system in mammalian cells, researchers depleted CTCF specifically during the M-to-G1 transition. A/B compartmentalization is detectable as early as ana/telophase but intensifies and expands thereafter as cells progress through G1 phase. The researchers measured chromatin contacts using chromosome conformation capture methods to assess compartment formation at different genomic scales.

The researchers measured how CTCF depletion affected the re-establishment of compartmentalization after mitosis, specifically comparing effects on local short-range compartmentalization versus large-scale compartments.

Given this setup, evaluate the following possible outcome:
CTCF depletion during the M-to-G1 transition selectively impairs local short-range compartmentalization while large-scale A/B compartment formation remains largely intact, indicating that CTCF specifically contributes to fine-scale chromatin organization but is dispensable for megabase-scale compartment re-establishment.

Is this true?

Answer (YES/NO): NO